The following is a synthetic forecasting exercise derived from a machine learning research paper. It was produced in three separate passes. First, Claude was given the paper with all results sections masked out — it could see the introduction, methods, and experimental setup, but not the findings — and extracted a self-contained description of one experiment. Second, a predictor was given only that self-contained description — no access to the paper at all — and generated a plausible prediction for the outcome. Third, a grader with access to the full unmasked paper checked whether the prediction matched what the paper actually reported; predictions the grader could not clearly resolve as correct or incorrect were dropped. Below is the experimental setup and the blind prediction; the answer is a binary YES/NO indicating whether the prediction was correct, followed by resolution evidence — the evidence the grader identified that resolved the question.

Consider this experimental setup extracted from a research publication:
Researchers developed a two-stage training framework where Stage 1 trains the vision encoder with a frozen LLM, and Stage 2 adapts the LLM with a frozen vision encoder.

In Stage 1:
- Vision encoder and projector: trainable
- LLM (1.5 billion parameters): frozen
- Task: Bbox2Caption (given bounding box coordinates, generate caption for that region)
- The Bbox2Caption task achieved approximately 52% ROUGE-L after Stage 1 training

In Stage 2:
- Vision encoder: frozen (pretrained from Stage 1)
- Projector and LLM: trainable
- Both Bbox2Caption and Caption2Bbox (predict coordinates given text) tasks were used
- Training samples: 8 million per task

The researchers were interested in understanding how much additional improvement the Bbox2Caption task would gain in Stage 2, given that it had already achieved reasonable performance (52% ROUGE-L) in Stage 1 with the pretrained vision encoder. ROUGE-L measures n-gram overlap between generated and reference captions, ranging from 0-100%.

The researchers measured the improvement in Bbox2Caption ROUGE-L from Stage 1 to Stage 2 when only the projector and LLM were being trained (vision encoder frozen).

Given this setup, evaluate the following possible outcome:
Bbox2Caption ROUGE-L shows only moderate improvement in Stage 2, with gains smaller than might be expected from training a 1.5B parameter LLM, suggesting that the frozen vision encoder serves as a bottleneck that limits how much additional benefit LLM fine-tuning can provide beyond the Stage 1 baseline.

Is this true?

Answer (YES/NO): NO